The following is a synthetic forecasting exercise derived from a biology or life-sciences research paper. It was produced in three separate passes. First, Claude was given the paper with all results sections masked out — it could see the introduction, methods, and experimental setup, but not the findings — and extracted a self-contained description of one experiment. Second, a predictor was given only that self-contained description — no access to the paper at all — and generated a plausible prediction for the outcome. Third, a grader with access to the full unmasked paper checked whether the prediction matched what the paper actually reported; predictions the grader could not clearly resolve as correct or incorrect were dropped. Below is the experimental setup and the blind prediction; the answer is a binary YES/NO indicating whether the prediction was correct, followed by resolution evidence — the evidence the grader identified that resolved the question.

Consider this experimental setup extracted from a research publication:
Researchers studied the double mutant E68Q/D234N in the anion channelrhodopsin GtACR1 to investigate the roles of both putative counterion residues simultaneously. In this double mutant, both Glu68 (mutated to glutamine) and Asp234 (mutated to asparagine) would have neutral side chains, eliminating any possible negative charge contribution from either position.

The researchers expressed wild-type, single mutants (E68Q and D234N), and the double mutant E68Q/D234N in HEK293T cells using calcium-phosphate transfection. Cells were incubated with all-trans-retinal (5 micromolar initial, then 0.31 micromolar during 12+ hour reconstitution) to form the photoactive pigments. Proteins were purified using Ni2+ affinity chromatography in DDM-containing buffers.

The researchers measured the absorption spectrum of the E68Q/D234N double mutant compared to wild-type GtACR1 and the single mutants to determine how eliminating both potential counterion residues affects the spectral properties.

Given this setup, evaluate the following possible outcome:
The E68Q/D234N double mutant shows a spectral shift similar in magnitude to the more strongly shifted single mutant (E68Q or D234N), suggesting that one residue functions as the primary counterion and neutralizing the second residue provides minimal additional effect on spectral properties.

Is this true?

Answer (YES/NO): NO